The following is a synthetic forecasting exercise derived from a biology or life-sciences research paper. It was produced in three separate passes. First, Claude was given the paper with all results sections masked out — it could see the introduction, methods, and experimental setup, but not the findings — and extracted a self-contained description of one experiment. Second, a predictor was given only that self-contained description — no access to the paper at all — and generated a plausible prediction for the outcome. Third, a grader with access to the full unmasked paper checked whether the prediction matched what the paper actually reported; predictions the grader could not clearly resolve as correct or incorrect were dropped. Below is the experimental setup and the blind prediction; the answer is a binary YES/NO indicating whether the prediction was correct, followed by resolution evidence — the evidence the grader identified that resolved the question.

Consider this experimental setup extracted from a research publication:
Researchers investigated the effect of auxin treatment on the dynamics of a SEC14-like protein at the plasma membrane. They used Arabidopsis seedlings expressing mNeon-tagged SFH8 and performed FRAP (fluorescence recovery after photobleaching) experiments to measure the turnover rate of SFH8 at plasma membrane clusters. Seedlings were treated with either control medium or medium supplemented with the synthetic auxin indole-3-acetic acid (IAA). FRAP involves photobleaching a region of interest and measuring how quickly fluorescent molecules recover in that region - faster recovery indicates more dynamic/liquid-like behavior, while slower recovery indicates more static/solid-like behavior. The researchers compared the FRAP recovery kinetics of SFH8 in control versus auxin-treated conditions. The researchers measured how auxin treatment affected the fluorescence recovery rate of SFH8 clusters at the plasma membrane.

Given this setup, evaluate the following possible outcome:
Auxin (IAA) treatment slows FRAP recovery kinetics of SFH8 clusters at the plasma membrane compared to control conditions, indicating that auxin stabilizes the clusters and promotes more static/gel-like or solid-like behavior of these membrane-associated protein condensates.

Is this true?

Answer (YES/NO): NO